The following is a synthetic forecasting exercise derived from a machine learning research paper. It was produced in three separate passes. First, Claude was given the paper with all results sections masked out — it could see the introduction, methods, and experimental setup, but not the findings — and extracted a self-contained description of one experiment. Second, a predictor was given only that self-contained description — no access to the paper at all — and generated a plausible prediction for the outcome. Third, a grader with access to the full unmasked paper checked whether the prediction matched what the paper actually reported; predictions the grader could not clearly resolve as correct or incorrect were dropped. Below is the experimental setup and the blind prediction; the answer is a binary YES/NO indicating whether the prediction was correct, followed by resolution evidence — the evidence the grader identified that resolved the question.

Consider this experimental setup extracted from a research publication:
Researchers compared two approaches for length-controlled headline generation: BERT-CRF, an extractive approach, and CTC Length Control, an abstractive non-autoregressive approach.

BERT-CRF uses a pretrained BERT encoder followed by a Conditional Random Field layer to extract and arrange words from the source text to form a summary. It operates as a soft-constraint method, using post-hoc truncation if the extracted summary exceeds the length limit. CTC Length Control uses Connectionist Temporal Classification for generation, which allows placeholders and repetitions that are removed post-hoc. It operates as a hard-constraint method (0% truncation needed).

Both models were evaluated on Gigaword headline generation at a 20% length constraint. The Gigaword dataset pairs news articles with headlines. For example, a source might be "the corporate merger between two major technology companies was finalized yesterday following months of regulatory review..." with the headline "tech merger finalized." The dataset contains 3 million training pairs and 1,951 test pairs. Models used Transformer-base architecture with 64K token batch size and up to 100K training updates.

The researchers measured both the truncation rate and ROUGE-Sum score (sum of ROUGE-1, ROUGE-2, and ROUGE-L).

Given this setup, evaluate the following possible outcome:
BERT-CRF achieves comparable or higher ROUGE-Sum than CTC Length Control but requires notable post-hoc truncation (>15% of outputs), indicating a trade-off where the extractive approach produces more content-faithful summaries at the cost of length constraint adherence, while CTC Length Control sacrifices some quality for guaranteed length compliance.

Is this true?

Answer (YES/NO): NO